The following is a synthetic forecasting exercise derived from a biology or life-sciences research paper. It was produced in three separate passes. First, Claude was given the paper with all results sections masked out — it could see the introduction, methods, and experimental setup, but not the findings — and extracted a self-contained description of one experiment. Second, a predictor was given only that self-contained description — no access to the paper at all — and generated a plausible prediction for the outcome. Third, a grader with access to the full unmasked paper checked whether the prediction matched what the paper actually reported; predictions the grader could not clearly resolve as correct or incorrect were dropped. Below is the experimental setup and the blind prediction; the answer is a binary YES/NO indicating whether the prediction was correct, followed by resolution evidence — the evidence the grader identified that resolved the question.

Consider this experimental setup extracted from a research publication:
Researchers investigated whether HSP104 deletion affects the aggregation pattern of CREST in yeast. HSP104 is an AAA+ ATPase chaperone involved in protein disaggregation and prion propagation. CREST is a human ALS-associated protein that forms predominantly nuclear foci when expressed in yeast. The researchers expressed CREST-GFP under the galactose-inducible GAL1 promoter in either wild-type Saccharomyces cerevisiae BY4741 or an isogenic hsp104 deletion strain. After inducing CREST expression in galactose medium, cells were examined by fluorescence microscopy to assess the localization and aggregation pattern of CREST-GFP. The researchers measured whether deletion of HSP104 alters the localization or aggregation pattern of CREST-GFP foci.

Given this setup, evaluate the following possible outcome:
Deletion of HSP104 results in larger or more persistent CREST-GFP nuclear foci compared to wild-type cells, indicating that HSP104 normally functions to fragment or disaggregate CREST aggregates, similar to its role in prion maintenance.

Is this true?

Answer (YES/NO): NO